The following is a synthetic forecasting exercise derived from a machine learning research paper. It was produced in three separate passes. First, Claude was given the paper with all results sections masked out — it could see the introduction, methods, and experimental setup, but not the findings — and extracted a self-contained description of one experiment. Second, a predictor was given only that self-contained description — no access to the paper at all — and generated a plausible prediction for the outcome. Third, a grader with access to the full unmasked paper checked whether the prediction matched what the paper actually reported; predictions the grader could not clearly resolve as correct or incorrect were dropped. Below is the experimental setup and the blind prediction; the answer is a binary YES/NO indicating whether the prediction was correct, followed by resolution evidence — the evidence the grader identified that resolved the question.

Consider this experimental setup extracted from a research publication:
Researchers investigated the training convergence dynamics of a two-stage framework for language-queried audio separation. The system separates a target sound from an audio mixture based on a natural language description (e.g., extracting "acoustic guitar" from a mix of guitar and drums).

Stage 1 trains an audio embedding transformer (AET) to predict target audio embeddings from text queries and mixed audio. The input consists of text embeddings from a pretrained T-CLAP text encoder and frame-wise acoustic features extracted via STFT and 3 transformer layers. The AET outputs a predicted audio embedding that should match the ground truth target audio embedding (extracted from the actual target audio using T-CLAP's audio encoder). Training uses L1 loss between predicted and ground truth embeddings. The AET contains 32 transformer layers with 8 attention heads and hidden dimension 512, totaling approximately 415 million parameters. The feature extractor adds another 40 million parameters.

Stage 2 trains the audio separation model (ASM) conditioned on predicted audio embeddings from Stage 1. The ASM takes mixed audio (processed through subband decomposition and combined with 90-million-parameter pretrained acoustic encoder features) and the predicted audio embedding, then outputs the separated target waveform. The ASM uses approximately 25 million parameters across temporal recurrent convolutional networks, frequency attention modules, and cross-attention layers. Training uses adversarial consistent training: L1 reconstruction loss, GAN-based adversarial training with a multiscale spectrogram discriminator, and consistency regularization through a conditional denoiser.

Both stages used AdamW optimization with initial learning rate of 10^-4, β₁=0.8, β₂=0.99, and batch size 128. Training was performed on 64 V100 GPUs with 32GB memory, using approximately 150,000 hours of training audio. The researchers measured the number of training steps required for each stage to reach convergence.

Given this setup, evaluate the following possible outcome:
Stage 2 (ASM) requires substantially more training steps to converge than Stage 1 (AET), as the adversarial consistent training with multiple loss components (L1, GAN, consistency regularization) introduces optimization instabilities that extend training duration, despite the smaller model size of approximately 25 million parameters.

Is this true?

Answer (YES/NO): NO